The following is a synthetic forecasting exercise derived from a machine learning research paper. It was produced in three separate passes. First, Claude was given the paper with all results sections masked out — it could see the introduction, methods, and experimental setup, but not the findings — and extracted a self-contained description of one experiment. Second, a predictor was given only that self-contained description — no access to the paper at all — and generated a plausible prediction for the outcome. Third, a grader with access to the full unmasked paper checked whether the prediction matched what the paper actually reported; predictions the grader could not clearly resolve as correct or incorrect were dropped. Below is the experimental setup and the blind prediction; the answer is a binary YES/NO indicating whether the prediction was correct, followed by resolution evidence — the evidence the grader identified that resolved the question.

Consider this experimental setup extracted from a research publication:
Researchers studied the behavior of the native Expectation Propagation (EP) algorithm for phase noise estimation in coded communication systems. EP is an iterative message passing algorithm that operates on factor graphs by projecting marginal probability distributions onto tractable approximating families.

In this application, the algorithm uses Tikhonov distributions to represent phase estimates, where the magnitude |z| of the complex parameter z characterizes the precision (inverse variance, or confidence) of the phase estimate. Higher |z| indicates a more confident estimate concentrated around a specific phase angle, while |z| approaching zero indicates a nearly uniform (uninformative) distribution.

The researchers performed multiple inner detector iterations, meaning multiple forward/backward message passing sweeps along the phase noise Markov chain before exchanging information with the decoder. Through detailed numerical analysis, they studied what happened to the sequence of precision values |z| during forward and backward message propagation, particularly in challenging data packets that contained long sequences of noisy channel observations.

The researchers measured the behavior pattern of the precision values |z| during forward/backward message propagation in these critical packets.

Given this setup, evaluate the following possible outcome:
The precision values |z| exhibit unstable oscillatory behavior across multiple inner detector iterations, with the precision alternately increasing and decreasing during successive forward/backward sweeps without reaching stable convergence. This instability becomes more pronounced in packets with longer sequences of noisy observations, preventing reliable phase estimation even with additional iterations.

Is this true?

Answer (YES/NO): NO